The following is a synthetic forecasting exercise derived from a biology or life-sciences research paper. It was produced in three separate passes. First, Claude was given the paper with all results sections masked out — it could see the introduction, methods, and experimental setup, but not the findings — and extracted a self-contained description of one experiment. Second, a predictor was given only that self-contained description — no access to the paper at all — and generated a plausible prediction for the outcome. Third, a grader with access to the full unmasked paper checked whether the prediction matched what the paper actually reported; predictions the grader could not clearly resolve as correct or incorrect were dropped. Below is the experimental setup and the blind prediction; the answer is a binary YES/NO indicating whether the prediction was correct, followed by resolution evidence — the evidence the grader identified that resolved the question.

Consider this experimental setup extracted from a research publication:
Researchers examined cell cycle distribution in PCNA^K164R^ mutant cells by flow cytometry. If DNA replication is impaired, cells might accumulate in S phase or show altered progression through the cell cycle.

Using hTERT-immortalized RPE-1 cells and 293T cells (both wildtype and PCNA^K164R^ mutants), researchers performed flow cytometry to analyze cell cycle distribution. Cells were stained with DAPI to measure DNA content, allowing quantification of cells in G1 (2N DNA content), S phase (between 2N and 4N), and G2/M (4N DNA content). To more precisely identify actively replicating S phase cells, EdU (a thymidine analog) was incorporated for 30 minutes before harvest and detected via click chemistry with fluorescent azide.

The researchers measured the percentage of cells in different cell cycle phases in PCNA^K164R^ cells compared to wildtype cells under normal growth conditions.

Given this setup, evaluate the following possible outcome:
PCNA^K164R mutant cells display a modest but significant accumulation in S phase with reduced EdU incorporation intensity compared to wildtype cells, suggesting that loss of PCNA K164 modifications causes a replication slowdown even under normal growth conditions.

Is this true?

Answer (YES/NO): NO